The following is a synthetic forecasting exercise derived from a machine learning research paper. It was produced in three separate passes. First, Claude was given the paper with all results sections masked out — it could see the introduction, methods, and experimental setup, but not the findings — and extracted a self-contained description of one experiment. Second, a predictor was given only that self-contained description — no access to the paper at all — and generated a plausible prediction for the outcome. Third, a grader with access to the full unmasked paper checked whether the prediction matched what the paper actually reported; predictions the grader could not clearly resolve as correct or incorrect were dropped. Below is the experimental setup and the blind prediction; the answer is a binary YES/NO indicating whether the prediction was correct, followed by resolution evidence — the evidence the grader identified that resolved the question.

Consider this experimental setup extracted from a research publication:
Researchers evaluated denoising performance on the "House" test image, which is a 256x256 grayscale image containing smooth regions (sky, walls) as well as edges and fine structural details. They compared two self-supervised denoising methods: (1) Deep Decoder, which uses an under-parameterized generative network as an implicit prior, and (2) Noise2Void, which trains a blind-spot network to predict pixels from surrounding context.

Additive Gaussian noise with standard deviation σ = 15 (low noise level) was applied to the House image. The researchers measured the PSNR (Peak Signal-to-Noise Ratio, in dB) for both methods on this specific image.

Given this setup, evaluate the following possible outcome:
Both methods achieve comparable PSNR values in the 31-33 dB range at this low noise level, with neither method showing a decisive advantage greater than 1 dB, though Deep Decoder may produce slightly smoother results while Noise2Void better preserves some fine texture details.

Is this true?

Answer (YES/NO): NO